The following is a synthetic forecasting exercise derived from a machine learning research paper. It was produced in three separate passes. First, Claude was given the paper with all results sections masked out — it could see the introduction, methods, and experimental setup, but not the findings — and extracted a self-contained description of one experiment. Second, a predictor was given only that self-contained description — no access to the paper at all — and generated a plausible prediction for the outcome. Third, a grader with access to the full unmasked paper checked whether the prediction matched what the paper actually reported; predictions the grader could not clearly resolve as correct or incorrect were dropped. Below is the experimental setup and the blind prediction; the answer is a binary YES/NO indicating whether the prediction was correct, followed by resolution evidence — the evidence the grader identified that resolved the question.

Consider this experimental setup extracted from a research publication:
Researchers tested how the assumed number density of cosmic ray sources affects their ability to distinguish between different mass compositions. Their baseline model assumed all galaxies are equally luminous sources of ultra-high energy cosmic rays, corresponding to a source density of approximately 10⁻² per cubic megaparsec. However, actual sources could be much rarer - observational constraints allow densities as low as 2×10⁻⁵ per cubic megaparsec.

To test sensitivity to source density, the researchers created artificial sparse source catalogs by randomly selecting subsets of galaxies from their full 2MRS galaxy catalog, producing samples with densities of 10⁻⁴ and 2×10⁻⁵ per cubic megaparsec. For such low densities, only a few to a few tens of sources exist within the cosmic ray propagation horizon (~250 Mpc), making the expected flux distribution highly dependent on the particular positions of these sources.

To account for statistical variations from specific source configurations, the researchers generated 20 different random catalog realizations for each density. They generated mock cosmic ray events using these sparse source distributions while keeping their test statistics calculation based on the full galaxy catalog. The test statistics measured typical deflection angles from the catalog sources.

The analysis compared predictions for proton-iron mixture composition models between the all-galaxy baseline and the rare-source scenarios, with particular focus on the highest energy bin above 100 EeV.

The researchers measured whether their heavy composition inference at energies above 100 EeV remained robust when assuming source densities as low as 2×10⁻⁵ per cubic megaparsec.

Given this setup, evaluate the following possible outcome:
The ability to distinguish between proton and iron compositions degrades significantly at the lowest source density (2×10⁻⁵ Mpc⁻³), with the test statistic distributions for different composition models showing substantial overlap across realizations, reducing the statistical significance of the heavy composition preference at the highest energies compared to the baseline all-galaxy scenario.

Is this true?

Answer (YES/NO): NO